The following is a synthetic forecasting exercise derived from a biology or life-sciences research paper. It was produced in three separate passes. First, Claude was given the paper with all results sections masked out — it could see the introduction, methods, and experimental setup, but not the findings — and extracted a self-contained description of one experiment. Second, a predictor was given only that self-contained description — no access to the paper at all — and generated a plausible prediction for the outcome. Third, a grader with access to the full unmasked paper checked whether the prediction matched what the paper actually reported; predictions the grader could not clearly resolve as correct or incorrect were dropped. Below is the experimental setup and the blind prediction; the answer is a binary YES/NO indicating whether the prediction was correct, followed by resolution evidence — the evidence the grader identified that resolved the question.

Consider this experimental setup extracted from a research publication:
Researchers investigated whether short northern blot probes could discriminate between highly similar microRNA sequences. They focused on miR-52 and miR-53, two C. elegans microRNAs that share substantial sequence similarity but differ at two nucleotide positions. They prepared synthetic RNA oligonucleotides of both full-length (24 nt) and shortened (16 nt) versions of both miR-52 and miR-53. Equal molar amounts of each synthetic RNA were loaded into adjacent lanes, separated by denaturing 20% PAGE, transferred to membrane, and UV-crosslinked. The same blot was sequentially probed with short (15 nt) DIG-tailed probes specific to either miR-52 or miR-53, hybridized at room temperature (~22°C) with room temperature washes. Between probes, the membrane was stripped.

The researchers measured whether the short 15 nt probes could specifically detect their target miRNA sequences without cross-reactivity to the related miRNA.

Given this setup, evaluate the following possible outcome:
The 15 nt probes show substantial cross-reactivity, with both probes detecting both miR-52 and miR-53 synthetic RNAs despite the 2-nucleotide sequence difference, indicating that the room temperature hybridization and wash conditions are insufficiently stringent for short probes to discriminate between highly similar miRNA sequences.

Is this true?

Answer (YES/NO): NO